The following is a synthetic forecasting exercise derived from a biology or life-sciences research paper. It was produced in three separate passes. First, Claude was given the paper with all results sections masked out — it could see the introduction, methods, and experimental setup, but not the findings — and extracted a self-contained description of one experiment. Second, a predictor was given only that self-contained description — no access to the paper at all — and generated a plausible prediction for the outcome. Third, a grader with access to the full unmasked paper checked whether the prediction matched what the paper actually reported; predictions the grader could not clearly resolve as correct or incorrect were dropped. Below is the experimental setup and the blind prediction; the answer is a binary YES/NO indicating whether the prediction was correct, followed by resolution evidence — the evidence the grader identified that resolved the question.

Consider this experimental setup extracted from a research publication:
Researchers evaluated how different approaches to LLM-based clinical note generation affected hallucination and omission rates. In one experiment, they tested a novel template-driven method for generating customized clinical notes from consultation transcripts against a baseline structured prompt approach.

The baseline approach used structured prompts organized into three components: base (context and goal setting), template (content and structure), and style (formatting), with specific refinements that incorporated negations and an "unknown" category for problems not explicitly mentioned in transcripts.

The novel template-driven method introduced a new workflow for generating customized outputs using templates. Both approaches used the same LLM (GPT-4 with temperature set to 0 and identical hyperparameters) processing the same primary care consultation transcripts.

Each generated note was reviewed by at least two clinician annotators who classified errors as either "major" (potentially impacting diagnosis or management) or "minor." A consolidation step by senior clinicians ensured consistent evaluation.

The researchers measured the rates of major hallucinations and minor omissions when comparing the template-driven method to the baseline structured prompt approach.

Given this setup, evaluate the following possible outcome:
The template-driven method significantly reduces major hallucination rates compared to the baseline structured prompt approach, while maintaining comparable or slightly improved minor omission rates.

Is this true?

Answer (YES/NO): NO